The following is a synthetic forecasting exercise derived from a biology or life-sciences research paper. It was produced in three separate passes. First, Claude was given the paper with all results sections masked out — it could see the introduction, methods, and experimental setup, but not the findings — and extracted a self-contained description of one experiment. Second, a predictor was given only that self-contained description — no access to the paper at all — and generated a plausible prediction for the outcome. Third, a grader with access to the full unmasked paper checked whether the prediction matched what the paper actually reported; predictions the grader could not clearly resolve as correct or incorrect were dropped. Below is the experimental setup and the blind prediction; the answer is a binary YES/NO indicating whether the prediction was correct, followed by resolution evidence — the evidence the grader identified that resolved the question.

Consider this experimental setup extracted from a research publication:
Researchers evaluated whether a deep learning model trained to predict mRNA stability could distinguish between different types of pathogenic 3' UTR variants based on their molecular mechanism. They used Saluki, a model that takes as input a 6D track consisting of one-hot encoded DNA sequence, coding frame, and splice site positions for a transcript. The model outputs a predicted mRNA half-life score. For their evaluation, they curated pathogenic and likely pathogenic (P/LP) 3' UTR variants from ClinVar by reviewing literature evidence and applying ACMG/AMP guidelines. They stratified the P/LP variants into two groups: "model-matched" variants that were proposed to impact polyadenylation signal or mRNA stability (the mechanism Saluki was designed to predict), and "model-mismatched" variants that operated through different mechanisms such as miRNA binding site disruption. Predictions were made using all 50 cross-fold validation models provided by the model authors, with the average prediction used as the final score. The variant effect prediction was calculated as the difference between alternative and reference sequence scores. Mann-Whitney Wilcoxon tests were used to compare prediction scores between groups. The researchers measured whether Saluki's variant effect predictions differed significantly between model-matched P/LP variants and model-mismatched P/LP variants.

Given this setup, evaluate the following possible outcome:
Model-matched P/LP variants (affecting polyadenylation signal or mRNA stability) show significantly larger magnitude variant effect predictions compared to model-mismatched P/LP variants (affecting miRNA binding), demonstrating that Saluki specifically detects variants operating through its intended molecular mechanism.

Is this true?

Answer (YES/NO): YES